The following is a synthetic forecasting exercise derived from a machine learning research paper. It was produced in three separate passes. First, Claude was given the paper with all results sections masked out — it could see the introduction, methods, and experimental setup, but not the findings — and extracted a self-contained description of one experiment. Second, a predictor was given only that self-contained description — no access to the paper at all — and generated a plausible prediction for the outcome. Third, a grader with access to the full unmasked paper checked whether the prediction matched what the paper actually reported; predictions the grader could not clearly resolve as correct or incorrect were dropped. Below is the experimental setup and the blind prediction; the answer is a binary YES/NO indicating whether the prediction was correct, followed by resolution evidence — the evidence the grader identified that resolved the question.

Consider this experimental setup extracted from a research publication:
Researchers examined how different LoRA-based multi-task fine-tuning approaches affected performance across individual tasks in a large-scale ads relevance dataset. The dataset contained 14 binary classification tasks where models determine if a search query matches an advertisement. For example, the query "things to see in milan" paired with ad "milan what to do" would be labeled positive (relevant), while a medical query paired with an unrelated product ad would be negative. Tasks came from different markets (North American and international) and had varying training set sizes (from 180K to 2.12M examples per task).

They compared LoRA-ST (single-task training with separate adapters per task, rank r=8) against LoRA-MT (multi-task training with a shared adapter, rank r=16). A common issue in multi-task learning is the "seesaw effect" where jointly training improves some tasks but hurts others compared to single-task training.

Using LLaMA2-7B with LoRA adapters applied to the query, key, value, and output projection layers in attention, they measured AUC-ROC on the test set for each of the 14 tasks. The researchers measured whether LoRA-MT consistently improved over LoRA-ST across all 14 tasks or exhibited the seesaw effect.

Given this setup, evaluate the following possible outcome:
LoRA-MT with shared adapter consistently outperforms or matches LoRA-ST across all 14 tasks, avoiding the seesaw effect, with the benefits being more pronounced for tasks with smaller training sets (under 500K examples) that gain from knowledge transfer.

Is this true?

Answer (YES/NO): NO